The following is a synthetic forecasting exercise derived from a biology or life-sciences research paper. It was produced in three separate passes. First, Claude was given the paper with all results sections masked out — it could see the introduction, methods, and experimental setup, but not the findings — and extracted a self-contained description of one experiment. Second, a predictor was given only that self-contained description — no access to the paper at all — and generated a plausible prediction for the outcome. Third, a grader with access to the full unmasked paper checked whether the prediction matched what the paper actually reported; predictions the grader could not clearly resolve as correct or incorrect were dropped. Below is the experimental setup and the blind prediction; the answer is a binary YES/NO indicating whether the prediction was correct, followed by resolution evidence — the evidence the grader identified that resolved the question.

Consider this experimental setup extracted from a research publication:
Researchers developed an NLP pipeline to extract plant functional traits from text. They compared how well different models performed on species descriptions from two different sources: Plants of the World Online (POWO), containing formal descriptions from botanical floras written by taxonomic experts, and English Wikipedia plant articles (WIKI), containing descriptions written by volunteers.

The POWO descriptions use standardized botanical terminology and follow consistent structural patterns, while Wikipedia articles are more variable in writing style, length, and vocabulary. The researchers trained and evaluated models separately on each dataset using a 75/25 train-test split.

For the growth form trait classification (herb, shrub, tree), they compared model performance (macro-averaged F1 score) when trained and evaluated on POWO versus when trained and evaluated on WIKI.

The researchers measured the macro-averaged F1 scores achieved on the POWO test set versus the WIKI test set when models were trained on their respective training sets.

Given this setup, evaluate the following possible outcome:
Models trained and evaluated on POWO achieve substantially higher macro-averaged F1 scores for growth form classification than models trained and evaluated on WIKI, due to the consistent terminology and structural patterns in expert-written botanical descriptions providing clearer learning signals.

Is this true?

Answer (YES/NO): NO